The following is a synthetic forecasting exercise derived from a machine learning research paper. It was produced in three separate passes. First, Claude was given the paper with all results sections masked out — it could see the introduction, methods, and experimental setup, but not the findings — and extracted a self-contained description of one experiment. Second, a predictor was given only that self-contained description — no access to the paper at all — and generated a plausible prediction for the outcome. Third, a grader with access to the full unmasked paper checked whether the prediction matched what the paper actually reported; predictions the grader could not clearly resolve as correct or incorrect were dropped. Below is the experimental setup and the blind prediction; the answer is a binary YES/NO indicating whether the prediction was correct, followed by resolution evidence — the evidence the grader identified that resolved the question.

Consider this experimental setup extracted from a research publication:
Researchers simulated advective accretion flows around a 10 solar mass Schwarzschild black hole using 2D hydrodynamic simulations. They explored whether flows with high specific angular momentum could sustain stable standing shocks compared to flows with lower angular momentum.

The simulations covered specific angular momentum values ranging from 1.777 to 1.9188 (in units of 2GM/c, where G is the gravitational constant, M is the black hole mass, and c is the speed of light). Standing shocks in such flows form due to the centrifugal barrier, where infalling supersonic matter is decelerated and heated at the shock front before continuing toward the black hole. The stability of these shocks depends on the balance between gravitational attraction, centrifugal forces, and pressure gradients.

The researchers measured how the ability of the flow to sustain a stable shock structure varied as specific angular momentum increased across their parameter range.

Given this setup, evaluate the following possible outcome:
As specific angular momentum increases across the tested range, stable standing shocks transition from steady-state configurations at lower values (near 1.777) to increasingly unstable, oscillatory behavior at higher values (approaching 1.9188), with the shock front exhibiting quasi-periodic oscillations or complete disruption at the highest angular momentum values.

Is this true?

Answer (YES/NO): NO